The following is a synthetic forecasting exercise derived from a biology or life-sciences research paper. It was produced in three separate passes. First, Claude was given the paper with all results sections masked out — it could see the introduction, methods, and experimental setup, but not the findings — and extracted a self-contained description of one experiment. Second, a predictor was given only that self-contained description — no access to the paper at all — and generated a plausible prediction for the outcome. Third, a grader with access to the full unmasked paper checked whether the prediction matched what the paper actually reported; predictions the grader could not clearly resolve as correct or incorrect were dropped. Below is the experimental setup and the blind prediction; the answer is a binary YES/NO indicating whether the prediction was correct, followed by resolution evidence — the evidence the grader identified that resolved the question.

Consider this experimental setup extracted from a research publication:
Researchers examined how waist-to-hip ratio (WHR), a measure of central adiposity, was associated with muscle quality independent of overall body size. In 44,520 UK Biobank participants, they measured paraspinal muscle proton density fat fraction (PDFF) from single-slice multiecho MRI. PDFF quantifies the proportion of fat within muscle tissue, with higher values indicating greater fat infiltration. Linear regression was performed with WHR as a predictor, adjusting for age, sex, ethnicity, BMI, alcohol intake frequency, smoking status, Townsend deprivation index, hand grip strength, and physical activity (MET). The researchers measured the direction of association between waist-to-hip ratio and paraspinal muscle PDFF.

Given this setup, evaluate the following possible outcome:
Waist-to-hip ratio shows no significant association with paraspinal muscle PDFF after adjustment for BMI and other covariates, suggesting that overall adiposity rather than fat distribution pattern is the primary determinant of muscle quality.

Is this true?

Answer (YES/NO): NO